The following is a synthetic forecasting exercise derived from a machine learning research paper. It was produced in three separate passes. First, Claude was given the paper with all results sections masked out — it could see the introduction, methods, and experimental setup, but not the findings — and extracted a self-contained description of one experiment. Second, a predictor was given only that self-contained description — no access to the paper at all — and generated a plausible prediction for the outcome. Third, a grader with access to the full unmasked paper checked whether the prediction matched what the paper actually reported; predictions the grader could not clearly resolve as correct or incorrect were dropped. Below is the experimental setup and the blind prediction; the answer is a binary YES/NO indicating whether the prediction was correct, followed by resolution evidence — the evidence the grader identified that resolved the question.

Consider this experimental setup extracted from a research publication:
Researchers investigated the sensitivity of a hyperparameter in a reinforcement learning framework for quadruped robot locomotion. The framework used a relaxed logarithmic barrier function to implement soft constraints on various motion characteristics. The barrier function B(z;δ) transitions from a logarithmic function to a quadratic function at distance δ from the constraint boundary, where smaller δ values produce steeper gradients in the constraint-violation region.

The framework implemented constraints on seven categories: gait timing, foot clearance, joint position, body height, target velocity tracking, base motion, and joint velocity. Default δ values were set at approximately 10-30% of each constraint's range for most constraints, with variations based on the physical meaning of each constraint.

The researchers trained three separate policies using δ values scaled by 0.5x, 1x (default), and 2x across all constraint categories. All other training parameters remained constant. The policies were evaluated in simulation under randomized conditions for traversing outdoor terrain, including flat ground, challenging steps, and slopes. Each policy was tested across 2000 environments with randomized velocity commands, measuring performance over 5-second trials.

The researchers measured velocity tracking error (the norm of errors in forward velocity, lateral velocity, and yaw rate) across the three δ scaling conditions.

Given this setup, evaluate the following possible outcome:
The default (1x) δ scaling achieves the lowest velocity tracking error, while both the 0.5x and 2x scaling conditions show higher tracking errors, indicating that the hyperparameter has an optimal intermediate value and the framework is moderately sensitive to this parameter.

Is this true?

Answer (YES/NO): NO